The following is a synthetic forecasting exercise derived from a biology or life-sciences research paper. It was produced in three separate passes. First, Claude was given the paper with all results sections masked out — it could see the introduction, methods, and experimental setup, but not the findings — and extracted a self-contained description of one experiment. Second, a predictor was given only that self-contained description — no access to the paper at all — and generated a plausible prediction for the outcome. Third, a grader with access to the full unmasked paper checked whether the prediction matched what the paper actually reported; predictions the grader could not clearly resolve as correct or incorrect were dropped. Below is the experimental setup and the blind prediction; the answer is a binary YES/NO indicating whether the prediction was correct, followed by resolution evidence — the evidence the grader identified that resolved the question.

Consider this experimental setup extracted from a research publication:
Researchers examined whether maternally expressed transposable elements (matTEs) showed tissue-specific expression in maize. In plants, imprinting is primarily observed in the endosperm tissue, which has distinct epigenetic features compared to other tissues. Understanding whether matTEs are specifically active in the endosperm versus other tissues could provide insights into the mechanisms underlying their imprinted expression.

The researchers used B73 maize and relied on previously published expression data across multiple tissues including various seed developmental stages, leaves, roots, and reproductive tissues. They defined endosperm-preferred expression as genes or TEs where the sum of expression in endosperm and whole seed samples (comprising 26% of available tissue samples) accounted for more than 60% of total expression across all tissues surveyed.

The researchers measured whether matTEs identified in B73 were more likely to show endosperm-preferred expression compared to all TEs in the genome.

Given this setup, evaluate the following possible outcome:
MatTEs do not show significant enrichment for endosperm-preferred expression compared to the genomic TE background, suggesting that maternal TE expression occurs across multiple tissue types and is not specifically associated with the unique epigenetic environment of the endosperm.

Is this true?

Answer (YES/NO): NO